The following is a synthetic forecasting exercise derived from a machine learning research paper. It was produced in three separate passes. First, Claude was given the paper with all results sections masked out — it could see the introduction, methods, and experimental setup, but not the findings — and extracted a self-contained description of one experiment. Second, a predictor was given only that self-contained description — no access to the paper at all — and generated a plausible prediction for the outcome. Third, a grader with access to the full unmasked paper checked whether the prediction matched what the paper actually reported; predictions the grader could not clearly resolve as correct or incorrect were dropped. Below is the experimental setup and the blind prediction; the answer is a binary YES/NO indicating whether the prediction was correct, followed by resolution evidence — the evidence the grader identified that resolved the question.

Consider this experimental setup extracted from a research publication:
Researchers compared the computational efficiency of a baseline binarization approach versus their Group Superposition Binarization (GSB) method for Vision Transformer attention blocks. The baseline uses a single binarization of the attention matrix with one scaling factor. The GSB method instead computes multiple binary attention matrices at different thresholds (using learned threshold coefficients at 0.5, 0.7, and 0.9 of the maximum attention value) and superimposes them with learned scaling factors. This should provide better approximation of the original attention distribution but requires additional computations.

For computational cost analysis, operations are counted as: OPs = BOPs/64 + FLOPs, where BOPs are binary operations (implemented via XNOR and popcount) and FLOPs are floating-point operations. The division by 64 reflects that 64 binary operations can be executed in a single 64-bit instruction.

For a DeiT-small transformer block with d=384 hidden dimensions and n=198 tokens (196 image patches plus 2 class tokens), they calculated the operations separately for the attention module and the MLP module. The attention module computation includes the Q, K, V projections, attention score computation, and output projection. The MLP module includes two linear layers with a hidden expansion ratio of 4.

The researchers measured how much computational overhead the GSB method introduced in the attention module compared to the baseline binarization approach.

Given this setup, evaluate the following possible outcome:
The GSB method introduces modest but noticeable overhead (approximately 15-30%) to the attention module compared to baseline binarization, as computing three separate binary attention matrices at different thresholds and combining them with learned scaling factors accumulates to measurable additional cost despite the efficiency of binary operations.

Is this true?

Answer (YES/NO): NO